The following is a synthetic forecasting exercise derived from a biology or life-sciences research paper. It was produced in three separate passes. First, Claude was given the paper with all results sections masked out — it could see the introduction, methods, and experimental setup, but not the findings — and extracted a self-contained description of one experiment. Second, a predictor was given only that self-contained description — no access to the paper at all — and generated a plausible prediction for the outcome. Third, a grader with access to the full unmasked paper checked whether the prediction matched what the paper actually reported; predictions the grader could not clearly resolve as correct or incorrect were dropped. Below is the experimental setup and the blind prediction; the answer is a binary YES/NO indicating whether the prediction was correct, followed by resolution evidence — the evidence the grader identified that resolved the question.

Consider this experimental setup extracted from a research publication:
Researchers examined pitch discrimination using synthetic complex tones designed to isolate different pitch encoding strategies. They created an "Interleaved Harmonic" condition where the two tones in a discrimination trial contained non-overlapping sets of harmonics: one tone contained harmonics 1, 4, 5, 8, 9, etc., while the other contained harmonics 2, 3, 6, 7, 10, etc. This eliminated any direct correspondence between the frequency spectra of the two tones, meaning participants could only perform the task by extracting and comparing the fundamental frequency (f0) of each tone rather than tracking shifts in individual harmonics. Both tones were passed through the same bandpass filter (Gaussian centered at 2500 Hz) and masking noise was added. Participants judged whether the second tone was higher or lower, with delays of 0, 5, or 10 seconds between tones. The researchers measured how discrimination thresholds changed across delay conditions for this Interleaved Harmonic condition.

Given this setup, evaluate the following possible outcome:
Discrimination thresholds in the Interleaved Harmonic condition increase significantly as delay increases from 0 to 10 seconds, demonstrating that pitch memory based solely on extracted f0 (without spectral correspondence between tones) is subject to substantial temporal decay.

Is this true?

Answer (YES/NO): NO